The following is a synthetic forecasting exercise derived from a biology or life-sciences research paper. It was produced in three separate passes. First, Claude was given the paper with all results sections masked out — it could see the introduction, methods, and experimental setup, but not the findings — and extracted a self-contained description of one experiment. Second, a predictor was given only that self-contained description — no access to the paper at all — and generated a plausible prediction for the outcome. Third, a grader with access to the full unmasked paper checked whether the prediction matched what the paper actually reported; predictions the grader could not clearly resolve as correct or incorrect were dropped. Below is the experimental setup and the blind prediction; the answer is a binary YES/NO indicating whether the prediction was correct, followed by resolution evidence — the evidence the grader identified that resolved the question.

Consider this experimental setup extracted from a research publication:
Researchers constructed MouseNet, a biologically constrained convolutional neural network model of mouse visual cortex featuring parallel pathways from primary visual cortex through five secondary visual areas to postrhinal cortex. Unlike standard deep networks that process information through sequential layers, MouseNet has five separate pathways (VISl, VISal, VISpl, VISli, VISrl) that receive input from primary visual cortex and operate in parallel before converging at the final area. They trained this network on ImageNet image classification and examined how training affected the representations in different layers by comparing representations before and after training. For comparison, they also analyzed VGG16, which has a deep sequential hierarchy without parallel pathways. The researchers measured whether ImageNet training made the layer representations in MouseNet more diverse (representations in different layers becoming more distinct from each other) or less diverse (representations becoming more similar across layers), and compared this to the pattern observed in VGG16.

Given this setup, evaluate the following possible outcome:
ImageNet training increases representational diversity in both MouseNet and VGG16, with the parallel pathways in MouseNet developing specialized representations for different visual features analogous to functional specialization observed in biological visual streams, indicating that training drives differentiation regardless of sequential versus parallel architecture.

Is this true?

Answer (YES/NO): NO